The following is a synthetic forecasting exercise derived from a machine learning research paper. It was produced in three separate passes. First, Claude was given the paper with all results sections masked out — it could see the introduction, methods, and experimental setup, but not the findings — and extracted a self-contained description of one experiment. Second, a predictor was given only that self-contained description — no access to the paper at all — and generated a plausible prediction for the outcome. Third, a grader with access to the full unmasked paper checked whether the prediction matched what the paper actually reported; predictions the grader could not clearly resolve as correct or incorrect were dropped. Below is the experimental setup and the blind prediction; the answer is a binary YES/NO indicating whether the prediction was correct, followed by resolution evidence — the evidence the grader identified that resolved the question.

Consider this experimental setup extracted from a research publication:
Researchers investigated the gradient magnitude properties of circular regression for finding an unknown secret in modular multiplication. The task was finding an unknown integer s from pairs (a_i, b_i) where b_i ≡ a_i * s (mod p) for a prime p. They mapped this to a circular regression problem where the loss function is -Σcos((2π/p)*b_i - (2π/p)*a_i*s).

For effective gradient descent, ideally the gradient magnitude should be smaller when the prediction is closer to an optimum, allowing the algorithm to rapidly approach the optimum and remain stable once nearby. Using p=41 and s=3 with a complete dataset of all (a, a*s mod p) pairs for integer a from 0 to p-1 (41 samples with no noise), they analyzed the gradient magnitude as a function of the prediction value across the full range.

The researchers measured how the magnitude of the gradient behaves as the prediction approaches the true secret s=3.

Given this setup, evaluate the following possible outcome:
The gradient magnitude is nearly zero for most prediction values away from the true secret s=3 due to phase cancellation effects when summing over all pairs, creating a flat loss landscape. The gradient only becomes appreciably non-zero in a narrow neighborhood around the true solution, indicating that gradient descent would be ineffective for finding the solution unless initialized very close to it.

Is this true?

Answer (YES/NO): NO